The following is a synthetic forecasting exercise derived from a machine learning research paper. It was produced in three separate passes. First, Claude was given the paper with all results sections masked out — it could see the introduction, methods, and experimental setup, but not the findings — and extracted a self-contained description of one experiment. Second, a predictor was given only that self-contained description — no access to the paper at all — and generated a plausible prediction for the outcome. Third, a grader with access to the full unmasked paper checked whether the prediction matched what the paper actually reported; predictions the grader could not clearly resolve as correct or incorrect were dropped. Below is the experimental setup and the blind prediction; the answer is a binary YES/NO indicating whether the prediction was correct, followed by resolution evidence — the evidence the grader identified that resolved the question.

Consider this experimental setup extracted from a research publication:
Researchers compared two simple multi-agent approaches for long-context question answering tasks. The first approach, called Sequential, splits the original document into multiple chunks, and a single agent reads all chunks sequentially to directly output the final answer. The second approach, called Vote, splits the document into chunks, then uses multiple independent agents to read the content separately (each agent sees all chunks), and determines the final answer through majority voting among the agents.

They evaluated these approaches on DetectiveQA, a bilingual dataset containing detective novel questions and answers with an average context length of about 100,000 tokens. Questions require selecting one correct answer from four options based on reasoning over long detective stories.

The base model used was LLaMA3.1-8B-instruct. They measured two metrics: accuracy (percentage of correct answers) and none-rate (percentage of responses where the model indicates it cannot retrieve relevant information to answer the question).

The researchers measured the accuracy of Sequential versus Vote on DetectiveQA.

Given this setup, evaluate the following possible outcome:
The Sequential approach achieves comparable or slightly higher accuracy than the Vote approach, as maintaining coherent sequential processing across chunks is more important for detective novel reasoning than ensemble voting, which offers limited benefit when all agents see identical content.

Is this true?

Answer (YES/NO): YES